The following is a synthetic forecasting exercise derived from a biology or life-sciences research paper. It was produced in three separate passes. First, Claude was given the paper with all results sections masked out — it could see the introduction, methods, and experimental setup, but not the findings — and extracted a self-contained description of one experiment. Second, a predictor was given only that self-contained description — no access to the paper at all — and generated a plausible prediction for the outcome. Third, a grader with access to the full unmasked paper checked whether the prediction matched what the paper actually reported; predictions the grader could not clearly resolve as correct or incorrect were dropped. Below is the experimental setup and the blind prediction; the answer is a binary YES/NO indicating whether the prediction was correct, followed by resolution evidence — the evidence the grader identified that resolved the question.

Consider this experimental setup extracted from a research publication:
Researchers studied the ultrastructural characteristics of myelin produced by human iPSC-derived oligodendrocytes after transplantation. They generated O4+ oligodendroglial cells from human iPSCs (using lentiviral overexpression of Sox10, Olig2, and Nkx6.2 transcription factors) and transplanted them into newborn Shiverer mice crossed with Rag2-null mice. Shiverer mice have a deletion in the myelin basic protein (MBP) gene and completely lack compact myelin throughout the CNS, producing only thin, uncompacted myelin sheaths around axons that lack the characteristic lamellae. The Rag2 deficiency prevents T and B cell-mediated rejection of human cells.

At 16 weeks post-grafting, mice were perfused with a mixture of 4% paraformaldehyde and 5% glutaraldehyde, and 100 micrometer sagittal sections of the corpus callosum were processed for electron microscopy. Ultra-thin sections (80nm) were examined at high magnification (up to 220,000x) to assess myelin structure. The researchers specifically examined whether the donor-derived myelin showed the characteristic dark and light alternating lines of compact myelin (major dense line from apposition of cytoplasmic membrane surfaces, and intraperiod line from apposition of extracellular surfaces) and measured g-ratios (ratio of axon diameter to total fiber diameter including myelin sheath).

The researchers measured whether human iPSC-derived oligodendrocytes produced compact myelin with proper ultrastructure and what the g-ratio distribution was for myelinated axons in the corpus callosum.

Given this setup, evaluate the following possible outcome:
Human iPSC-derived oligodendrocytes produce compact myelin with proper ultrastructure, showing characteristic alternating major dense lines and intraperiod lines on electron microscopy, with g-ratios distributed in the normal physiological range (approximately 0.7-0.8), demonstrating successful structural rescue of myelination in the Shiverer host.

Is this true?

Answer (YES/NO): YES